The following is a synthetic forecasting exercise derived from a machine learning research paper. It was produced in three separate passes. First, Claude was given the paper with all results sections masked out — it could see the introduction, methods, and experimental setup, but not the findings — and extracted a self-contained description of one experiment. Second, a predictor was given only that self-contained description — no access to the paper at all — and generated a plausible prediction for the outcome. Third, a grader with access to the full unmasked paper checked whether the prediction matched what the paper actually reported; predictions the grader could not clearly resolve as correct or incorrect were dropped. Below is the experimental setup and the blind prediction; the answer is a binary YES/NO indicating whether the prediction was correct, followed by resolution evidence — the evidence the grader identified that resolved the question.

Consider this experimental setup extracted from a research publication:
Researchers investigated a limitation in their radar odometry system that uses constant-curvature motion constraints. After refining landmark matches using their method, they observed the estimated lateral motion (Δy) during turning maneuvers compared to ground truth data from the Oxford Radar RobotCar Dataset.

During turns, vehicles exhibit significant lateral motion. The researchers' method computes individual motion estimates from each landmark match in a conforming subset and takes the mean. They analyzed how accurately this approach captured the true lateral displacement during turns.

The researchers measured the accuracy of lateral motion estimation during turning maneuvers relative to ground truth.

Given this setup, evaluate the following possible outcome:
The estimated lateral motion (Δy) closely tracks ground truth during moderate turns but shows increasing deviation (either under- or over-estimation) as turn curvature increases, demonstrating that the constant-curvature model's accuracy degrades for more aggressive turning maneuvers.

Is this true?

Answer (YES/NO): NO